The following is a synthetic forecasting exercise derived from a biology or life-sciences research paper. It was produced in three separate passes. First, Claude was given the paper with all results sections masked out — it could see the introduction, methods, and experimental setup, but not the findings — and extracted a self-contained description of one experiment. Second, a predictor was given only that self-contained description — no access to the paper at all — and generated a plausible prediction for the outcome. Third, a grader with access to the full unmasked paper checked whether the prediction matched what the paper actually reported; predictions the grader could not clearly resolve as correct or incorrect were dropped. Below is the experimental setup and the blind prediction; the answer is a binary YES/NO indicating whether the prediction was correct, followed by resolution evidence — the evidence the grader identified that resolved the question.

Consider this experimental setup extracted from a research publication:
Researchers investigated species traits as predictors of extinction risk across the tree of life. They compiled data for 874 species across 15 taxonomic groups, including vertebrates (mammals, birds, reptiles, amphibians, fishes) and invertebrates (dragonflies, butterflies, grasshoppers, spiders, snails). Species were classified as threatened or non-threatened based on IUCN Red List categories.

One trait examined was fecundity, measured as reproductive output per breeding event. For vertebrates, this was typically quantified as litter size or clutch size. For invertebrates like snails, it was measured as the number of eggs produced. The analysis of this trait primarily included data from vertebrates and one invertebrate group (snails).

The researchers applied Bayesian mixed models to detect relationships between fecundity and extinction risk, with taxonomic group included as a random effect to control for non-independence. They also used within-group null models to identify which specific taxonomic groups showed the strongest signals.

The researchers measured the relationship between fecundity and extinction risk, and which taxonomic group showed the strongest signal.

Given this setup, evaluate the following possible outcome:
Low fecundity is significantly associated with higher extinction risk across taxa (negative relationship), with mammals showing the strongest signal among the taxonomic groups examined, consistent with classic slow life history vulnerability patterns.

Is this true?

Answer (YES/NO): YES